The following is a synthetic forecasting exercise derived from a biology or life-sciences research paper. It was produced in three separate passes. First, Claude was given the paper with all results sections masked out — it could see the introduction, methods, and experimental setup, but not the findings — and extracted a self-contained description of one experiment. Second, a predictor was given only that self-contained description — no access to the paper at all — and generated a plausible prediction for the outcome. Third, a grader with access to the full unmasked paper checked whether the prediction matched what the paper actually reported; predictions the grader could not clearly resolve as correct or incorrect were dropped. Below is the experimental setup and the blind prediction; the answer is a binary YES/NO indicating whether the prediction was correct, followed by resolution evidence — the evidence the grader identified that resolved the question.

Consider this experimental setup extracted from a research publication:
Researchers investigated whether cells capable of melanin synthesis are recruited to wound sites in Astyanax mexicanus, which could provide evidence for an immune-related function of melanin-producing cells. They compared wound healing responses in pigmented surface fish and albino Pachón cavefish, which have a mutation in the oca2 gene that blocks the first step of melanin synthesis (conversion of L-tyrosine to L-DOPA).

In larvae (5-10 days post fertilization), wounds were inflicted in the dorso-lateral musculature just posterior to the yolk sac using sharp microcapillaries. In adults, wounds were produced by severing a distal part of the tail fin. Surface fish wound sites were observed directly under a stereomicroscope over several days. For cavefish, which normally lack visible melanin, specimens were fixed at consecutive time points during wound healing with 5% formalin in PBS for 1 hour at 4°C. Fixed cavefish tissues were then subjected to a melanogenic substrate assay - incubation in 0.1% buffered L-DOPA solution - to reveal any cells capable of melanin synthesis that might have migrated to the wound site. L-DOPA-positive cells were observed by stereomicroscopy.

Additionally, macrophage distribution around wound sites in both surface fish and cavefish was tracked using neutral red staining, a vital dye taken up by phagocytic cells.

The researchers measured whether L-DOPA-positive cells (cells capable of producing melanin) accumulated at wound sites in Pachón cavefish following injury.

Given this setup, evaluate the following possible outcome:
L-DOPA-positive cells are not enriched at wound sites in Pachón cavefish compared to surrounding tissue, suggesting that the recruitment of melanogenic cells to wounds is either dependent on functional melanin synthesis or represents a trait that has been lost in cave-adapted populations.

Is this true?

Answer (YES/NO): NO